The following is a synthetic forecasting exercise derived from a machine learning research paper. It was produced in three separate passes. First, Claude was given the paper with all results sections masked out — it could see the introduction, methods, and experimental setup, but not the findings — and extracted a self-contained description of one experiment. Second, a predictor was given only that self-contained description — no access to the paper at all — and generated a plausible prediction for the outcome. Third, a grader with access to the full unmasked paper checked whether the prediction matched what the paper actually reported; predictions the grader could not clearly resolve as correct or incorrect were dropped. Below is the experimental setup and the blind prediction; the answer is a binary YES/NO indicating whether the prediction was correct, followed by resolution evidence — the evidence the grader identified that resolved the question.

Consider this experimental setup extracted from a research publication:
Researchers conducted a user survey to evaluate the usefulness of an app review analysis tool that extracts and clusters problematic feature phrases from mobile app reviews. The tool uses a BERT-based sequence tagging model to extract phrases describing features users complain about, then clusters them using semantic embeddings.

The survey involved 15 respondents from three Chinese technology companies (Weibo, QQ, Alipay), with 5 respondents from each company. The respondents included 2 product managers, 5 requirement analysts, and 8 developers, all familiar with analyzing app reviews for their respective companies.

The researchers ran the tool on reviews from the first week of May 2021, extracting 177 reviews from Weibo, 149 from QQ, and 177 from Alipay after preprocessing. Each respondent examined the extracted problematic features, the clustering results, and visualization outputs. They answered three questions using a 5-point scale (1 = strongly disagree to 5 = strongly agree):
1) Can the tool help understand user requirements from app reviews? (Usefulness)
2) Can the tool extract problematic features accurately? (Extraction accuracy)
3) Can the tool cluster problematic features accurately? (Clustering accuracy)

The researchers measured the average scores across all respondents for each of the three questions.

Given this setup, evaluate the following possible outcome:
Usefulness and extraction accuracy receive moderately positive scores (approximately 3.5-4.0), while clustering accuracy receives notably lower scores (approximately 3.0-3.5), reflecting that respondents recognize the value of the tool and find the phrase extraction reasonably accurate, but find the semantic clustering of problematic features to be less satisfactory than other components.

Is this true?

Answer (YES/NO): NO